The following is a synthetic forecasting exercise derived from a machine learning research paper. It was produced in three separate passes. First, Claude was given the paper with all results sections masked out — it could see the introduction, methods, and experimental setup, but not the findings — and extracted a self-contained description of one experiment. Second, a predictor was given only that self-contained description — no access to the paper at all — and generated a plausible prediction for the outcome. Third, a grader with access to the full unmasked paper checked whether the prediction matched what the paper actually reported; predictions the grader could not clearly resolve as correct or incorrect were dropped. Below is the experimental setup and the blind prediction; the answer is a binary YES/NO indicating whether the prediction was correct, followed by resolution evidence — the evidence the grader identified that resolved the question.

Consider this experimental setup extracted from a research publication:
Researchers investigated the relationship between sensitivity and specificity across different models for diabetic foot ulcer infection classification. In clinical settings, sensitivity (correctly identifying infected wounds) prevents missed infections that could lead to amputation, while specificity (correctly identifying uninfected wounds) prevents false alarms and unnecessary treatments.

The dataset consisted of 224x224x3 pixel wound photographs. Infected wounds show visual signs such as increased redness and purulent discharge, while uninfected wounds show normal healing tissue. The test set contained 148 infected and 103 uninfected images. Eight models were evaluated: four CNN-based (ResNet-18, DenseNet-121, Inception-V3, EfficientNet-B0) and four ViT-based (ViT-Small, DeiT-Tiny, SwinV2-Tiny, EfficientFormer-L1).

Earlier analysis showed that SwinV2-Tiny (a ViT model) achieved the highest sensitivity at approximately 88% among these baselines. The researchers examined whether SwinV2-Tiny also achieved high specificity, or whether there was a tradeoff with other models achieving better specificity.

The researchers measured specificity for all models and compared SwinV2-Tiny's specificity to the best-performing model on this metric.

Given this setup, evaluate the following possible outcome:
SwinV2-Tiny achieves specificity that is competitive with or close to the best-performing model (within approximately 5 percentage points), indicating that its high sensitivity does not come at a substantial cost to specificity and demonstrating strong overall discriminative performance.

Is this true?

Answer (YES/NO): NO